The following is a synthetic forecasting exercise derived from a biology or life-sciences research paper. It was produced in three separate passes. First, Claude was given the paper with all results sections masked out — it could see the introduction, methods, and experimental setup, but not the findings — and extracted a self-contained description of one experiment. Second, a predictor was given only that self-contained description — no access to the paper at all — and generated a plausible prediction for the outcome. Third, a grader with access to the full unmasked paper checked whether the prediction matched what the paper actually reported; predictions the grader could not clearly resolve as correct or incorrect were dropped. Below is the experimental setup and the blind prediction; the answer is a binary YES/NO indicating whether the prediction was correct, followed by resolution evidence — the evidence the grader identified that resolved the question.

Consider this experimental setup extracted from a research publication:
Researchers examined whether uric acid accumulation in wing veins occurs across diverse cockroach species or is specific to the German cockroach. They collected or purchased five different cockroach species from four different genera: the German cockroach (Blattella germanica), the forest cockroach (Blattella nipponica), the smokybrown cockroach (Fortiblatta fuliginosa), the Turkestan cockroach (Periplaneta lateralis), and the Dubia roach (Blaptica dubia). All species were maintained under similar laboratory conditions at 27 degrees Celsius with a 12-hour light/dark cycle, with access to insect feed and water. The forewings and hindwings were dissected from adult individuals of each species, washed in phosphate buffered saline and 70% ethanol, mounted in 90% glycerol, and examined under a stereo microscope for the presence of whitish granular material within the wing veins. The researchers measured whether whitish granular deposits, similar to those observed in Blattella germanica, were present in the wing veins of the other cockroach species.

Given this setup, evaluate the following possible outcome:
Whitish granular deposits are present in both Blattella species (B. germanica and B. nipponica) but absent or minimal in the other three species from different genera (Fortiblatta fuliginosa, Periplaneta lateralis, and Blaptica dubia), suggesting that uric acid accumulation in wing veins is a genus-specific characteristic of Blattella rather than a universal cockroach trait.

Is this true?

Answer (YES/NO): NO